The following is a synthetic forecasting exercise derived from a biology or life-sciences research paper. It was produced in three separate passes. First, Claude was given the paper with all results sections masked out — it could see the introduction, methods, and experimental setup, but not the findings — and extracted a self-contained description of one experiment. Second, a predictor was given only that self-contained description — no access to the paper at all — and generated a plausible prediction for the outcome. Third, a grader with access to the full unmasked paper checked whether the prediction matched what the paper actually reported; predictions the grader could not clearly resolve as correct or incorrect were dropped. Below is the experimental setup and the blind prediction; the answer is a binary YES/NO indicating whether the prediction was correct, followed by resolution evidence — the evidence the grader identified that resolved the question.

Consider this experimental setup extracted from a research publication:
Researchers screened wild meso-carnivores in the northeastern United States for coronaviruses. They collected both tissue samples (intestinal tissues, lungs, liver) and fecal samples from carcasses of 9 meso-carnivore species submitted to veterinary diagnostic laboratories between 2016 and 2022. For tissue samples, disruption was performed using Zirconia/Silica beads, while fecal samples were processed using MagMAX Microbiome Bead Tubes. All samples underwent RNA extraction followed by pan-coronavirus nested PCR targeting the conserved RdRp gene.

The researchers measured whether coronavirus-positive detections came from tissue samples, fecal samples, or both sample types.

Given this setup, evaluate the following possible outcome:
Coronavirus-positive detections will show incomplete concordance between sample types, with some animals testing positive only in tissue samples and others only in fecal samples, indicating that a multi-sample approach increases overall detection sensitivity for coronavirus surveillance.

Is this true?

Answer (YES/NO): NO